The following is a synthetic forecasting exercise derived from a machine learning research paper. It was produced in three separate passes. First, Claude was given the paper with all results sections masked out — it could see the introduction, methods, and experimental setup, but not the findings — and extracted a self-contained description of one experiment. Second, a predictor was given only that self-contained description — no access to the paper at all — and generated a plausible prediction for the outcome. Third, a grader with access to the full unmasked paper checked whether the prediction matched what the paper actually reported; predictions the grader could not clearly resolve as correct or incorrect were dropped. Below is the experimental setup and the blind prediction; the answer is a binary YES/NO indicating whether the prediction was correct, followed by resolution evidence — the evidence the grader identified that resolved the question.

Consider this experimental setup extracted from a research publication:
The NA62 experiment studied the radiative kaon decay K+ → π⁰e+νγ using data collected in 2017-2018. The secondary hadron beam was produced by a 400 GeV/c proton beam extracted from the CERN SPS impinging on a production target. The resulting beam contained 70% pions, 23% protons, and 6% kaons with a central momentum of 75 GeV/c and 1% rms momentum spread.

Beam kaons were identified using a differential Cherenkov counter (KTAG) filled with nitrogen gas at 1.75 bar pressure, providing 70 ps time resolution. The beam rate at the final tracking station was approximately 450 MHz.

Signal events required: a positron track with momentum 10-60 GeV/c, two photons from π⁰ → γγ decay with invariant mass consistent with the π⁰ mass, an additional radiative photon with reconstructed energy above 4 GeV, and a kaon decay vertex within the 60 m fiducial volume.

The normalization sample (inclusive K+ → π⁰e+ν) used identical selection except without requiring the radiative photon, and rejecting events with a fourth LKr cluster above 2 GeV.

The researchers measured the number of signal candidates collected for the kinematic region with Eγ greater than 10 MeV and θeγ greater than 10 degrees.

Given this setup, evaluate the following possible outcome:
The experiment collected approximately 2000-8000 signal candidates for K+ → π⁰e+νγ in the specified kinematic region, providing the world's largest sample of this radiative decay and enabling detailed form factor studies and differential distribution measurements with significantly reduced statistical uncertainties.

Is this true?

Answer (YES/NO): NO